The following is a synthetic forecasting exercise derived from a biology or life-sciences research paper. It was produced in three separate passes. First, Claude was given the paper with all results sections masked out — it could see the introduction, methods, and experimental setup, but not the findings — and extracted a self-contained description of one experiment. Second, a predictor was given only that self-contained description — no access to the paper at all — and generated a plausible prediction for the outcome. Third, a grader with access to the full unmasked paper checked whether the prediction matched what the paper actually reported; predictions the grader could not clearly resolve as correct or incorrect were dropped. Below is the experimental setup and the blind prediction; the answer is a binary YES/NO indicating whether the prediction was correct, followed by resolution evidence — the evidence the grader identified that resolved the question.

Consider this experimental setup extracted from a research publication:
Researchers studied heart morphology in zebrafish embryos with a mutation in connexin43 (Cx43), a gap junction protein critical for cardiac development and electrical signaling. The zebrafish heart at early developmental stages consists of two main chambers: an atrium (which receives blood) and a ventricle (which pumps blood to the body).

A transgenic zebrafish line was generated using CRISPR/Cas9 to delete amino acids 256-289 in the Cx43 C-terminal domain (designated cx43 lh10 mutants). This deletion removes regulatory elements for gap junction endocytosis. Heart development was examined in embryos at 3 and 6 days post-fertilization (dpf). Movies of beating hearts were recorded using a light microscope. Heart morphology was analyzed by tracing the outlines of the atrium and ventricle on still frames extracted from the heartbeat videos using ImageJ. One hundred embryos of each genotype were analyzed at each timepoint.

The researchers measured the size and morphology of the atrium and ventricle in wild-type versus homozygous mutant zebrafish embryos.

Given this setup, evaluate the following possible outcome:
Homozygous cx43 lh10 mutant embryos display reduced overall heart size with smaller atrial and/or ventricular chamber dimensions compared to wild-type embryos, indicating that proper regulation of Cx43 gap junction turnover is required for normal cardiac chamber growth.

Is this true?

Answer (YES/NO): NO